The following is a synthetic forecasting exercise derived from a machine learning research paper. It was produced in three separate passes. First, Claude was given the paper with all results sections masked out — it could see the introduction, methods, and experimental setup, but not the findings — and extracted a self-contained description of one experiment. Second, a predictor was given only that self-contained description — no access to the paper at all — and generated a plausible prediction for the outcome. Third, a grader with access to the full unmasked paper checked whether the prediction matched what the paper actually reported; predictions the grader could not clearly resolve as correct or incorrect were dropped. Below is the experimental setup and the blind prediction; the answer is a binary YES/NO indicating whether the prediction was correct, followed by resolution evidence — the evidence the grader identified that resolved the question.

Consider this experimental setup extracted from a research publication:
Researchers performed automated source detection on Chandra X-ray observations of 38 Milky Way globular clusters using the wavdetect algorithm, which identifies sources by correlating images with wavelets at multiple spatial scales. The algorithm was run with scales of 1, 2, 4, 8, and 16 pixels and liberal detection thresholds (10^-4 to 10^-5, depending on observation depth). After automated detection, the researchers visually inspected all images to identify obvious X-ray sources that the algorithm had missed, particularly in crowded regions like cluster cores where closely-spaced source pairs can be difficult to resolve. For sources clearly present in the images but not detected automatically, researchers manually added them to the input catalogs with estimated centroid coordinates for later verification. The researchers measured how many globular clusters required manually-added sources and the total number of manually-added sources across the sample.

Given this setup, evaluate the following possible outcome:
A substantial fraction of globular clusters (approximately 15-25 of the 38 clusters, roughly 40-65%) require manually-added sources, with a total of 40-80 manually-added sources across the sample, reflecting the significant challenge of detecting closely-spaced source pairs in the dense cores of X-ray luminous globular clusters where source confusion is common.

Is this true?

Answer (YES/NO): NO